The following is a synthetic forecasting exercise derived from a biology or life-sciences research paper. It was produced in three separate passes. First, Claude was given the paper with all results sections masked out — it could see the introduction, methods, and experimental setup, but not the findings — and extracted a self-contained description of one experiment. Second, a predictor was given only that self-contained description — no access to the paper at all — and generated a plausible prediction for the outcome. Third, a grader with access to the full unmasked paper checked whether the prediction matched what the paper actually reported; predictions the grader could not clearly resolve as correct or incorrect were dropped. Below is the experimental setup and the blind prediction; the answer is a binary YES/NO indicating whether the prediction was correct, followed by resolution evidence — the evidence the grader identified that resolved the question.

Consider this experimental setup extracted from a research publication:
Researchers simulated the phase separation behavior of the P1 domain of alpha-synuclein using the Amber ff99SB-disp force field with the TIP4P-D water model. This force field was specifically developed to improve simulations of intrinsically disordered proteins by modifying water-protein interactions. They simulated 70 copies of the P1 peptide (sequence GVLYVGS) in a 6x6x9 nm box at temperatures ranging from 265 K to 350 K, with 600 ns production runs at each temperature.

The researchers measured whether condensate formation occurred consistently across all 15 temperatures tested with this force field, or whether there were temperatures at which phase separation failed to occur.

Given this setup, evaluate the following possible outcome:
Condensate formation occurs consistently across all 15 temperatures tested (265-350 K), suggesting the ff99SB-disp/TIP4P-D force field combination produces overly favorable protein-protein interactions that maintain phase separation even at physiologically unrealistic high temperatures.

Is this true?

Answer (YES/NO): NO